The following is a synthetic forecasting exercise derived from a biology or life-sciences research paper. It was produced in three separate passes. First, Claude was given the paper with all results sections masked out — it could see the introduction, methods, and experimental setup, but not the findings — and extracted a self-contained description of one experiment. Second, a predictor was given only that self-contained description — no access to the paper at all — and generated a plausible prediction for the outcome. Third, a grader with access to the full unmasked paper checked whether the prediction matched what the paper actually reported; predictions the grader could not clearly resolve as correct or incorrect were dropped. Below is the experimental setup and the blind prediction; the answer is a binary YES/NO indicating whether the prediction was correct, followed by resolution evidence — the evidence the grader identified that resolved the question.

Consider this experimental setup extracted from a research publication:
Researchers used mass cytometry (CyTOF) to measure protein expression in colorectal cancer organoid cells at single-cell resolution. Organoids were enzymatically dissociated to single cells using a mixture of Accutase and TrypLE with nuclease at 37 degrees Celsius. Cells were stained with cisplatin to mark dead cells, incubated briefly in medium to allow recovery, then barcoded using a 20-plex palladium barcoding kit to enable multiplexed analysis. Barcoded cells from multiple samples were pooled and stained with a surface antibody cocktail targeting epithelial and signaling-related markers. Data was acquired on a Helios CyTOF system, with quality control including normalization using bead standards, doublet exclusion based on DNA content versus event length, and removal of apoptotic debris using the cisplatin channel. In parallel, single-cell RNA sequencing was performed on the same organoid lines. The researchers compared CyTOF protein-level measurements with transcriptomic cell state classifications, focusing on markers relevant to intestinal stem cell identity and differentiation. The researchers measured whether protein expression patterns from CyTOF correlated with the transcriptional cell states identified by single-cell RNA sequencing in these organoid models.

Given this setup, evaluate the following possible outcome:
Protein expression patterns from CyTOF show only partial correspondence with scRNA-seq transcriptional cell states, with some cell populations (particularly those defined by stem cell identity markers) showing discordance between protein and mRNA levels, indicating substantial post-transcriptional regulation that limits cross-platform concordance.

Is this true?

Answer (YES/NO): NO